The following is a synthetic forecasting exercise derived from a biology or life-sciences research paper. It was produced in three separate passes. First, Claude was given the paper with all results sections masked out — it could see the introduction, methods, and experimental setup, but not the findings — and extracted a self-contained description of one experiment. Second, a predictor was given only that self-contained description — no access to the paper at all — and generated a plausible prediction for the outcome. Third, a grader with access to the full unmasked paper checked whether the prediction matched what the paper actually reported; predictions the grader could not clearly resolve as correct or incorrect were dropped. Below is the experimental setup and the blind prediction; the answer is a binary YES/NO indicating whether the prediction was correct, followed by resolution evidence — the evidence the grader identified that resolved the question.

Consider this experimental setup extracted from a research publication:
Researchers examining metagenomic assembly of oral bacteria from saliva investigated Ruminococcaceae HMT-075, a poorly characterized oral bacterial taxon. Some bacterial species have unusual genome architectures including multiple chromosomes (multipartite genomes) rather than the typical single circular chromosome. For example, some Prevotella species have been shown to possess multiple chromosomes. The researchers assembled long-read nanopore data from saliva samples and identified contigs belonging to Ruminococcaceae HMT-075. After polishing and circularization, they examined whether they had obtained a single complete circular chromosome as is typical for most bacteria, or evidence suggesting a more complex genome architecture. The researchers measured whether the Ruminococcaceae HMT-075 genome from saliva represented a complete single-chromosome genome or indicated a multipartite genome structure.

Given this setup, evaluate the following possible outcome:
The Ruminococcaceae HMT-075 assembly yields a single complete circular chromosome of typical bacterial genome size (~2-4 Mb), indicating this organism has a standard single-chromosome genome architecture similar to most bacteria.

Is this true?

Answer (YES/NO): NO